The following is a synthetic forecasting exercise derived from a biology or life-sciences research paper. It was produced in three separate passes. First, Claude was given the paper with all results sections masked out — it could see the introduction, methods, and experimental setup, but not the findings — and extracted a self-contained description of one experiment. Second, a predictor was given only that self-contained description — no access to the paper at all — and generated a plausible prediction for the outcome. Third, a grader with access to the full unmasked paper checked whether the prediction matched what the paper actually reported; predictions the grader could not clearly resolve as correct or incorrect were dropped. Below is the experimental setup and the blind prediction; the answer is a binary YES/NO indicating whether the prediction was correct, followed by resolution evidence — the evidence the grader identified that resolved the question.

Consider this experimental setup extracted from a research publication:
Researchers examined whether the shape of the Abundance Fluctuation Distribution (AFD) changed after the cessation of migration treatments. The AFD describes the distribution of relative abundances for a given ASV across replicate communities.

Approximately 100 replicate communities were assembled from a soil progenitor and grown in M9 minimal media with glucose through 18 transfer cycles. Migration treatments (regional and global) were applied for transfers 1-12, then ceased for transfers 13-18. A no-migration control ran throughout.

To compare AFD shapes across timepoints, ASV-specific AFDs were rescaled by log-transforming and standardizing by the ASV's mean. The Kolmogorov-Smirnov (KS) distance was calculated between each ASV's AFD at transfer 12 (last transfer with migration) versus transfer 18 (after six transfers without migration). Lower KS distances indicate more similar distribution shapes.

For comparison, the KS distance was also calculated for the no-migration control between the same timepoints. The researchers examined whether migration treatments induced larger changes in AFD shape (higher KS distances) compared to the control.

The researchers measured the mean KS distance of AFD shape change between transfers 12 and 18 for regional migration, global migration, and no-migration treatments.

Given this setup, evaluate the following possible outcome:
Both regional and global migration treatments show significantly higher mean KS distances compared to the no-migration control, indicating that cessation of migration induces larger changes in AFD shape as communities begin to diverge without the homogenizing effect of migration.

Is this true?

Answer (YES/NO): NO